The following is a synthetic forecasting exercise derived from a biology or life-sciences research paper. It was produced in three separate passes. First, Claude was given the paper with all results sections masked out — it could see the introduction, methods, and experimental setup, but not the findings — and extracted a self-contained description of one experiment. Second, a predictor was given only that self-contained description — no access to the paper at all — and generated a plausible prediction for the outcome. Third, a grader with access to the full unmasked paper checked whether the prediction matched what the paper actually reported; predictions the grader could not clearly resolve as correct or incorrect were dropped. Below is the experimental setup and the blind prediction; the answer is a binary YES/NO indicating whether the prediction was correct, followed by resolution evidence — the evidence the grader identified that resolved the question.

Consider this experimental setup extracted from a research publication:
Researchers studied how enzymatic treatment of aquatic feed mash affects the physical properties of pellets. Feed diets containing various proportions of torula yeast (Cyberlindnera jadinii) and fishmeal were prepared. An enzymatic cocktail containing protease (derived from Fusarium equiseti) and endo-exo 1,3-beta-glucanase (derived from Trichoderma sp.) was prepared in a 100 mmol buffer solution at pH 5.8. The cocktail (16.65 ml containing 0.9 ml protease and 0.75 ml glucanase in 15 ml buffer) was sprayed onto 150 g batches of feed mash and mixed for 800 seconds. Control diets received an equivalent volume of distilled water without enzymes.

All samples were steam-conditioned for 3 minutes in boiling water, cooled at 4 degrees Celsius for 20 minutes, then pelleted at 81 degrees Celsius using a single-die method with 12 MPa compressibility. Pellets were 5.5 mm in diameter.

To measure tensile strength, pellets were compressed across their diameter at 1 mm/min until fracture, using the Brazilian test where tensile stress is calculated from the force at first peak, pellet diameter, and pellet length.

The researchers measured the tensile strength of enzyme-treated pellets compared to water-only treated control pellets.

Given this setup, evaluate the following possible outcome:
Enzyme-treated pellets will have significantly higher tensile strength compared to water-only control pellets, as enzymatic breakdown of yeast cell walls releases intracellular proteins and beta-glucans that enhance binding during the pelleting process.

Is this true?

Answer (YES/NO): NO